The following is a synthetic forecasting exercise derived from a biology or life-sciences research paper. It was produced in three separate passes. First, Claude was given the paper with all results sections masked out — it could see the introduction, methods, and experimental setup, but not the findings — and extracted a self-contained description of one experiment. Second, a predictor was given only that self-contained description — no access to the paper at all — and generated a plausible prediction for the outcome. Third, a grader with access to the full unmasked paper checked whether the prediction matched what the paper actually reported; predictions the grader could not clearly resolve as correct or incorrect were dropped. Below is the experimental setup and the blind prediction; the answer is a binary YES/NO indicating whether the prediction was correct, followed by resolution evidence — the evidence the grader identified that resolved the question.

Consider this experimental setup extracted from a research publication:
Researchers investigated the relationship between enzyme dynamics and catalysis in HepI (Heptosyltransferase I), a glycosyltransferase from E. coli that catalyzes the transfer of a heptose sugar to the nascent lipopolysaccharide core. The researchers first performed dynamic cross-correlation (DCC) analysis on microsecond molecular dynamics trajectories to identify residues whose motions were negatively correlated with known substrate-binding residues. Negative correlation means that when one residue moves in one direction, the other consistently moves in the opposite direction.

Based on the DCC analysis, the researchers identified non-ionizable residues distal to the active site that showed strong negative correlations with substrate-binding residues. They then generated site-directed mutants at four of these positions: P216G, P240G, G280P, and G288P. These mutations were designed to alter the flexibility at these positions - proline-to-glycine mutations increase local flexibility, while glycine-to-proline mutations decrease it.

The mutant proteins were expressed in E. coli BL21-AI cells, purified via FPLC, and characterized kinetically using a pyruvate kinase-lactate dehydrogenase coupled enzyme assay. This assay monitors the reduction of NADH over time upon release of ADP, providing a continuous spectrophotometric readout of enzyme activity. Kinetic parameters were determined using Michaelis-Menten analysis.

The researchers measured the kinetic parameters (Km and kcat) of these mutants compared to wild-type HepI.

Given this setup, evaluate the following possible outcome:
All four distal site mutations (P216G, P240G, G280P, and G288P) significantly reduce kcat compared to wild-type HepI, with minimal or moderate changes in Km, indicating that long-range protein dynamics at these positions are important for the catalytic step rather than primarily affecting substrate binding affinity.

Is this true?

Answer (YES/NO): NO